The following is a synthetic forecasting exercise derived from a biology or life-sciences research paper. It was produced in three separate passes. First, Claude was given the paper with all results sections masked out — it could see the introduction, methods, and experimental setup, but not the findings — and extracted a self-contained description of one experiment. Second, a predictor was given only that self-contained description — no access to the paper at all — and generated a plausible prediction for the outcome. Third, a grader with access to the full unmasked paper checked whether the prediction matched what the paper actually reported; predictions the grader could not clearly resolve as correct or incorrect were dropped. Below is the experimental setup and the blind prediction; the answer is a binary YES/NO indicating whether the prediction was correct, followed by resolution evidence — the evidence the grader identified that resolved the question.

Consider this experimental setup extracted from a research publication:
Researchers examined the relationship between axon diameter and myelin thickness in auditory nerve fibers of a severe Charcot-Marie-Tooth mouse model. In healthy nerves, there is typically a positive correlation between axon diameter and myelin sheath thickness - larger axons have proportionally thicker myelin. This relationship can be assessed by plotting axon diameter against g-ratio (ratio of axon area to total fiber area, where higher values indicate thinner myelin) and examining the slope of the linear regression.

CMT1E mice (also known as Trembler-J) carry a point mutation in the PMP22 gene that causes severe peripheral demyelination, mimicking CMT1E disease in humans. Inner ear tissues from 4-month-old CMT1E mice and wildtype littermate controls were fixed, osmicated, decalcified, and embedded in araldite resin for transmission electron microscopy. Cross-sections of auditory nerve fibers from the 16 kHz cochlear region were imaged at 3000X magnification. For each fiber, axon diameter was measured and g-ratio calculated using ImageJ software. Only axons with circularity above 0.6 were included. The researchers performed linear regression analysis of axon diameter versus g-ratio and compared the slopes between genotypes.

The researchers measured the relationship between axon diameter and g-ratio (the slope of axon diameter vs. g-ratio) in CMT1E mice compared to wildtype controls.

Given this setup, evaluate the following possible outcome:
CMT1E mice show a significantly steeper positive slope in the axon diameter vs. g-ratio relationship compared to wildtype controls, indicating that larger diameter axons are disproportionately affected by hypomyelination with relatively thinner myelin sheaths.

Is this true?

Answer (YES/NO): NO